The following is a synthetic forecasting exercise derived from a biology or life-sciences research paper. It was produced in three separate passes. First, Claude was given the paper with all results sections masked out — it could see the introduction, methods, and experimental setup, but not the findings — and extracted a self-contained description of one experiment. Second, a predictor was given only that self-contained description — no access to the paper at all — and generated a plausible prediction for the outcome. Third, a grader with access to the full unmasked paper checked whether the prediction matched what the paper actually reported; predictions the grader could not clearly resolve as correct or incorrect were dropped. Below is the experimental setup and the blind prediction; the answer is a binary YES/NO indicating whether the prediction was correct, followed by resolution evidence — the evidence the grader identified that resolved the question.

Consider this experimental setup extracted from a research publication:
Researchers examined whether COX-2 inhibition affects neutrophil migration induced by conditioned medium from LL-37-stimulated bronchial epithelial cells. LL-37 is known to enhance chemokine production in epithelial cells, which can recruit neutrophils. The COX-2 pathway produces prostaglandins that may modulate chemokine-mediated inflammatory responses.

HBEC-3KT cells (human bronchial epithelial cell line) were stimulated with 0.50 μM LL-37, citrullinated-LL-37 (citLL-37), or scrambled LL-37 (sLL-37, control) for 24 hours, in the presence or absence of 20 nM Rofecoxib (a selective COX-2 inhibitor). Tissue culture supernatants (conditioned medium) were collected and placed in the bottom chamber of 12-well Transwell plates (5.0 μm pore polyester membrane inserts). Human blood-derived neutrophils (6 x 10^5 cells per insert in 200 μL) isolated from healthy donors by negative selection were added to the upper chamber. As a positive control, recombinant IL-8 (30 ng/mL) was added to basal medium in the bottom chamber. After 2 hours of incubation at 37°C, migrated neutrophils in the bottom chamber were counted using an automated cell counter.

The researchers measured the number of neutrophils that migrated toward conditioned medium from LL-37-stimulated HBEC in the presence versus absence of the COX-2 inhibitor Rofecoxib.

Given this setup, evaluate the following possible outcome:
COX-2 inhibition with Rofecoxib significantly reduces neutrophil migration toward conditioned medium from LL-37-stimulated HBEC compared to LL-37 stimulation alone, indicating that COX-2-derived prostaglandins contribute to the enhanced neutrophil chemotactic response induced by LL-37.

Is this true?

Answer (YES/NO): YES